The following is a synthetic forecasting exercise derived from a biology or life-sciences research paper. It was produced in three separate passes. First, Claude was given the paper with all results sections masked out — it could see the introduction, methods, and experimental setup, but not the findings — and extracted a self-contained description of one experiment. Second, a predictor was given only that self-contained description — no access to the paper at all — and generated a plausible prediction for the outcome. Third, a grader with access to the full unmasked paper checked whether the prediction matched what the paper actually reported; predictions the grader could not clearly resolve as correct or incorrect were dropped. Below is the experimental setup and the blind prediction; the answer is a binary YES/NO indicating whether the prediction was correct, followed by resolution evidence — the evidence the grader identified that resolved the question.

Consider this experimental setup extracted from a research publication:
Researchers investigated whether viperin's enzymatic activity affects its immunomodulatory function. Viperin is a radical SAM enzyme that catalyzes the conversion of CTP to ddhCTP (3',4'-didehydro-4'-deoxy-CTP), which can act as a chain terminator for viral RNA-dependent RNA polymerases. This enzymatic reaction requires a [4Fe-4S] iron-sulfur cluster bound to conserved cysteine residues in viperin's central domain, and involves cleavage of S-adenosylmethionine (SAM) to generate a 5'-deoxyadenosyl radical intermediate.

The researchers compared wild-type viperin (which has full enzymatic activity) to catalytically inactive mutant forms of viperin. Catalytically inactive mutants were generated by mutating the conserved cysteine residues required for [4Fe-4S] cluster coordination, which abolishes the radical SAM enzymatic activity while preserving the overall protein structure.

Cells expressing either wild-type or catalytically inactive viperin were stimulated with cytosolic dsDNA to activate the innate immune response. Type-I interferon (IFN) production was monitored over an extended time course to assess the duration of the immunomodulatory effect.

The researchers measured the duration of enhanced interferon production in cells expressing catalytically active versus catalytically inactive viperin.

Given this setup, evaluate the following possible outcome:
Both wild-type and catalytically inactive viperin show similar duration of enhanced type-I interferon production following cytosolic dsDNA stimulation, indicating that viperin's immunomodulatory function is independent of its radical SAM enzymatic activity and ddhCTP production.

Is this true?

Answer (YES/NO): NO